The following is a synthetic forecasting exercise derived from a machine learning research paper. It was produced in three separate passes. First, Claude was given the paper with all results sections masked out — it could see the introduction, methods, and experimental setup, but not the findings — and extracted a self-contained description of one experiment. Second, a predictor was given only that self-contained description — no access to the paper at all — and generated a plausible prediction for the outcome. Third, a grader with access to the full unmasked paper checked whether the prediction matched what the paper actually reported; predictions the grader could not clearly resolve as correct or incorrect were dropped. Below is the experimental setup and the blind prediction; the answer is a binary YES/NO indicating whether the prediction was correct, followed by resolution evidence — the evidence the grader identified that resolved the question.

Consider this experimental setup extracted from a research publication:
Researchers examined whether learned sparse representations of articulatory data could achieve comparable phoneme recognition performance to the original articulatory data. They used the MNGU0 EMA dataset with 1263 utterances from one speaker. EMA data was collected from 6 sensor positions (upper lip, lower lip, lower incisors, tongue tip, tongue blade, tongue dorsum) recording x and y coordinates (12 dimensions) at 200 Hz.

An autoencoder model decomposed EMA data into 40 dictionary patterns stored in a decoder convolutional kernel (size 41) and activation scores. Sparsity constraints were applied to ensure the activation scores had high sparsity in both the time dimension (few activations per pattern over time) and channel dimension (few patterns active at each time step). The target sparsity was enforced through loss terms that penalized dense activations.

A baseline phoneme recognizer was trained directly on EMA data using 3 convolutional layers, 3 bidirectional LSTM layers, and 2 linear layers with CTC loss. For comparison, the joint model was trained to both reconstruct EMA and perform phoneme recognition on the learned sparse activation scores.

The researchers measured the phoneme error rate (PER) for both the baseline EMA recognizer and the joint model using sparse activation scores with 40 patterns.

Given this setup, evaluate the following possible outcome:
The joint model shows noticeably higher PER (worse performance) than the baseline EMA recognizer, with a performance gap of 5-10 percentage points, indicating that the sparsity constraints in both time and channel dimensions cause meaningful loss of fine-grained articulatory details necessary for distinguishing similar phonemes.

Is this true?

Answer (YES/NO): NO